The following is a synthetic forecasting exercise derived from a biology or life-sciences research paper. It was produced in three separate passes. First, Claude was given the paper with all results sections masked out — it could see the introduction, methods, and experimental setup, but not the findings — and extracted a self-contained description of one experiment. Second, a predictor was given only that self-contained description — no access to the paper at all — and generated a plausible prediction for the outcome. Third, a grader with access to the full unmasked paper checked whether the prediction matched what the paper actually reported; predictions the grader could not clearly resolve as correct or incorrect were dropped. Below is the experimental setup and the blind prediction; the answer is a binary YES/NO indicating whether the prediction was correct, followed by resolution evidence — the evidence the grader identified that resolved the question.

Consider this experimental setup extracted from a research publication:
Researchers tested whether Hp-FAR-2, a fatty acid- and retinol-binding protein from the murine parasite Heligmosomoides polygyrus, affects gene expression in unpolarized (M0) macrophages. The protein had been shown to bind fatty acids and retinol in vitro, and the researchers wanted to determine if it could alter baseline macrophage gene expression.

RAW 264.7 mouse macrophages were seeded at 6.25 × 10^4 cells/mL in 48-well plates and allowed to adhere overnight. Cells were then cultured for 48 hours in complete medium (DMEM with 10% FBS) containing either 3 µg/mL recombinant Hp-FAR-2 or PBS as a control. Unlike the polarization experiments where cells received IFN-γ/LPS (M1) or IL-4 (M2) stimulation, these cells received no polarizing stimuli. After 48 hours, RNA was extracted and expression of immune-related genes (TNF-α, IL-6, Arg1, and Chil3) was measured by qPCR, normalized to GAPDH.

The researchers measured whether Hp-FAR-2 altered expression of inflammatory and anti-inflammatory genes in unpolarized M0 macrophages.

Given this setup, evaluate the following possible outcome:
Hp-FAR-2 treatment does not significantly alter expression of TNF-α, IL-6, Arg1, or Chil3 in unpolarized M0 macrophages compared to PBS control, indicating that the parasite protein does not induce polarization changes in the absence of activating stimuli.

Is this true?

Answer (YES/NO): YES